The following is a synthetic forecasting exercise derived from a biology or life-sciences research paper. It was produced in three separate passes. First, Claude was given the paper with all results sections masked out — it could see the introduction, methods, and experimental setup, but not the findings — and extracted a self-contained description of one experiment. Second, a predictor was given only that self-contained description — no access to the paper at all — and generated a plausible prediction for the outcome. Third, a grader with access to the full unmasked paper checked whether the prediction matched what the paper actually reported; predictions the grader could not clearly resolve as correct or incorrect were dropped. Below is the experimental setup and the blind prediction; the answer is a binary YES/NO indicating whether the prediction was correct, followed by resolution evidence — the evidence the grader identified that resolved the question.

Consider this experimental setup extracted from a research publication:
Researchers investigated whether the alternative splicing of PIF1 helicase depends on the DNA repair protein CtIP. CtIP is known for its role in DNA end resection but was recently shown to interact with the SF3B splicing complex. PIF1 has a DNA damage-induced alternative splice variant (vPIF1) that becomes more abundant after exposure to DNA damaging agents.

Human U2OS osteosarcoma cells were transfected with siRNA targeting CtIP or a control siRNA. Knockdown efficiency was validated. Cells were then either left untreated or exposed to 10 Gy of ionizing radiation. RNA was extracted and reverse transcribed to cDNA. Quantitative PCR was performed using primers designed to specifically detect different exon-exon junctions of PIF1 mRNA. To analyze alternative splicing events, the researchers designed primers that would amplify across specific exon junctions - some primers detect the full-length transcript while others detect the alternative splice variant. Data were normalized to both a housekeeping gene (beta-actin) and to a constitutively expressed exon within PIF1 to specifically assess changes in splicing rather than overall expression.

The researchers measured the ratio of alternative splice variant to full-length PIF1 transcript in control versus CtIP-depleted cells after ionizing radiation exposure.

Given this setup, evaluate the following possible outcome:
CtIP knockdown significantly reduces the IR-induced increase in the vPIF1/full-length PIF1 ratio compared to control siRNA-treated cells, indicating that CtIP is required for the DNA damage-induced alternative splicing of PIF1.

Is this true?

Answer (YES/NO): YES